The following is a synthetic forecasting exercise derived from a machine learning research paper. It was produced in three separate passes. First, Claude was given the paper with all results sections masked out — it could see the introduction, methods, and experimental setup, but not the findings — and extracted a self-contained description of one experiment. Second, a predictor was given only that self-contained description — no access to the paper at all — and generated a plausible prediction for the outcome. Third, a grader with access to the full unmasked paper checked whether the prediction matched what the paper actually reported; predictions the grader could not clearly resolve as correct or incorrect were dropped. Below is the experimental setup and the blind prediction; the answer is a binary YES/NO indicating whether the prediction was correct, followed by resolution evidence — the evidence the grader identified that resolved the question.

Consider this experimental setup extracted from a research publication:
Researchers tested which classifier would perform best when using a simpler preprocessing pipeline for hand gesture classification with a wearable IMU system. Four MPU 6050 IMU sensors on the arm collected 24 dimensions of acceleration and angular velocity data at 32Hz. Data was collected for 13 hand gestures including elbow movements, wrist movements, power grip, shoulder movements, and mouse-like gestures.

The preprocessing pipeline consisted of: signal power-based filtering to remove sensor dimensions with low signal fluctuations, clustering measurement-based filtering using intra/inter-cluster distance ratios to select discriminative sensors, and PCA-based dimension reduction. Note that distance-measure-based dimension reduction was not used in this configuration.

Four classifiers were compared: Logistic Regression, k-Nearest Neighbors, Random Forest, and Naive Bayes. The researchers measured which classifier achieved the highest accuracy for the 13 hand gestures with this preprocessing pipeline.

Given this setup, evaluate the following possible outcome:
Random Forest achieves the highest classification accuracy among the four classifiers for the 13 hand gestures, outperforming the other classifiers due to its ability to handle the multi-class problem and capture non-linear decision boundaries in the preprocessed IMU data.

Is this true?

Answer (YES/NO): YES